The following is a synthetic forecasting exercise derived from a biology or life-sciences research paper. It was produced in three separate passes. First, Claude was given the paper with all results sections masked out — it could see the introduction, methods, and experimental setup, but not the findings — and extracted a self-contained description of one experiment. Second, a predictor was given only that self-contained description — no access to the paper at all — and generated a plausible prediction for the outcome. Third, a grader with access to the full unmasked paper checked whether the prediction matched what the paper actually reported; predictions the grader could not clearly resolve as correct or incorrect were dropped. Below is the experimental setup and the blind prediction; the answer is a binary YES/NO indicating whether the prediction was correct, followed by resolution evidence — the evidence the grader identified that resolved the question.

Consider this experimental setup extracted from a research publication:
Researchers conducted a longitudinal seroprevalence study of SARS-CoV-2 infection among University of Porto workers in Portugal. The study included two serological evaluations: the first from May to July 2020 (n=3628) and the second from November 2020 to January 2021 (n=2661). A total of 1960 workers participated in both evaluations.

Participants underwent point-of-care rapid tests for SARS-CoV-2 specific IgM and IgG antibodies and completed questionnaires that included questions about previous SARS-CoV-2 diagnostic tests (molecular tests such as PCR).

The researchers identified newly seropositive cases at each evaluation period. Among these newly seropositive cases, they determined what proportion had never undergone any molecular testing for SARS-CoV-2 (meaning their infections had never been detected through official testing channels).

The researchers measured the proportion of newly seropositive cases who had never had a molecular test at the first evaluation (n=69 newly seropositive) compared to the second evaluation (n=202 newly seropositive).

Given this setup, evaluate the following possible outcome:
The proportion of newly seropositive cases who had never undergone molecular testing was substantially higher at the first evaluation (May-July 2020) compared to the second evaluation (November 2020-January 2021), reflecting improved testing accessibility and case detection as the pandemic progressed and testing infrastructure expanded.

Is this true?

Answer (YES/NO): YES